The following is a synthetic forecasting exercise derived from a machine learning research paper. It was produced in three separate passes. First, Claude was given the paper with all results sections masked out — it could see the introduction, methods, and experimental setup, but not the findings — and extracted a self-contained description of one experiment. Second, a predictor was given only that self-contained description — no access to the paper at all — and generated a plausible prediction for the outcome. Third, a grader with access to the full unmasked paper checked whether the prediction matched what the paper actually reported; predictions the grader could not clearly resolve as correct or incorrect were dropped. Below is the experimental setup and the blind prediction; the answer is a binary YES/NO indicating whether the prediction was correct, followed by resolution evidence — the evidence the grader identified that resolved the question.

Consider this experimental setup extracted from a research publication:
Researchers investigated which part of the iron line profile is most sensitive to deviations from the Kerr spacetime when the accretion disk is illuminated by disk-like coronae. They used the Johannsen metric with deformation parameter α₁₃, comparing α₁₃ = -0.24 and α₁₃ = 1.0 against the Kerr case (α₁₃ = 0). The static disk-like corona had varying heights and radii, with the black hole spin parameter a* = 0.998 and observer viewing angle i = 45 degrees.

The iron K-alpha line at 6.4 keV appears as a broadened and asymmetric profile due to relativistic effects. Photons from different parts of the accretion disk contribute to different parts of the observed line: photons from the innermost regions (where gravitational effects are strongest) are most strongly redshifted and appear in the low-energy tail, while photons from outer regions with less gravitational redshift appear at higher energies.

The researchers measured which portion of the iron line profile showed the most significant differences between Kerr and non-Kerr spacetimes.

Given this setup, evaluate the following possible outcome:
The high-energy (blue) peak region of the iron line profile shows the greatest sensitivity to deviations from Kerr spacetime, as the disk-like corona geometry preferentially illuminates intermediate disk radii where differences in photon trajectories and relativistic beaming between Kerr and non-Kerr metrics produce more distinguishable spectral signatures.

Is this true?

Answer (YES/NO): NO